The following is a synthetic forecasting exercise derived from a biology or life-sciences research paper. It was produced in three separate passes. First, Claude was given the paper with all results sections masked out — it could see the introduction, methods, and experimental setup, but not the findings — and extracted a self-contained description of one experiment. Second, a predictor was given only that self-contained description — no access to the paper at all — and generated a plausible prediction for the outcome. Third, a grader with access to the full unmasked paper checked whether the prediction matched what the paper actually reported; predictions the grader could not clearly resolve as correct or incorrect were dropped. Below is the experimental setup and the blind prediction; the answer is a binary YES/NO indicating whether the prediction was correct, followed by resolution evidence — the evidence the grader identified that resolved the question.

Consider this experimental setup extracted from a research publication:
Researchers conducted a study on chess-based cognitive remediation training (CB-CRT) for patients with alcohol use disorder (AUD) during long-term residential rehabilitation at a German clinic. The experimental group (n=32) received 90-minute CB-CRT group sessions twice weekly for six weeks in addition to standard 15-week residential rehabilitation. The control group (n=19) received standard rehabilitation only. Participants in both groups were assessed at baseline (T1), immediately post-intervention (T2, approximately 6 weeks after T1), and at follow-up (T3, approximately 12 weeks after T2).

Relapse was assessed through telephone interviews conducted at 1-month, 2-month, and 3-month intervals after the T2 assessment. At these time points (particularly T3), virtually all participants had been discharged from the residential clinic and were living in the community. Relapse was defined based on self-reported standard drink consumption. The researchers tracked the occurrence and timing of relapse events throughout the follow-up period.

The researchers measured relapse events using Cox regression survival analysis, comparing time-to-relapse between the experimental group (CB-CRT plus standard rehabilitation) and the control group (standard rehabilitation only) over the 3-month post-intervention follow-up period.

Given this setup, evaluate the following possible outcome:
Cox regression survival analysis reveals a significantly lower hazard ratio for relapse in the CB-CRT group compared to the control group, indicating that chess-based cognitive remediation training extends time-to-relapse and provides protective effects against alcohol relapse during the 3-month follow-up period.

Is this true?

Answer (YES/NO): NO